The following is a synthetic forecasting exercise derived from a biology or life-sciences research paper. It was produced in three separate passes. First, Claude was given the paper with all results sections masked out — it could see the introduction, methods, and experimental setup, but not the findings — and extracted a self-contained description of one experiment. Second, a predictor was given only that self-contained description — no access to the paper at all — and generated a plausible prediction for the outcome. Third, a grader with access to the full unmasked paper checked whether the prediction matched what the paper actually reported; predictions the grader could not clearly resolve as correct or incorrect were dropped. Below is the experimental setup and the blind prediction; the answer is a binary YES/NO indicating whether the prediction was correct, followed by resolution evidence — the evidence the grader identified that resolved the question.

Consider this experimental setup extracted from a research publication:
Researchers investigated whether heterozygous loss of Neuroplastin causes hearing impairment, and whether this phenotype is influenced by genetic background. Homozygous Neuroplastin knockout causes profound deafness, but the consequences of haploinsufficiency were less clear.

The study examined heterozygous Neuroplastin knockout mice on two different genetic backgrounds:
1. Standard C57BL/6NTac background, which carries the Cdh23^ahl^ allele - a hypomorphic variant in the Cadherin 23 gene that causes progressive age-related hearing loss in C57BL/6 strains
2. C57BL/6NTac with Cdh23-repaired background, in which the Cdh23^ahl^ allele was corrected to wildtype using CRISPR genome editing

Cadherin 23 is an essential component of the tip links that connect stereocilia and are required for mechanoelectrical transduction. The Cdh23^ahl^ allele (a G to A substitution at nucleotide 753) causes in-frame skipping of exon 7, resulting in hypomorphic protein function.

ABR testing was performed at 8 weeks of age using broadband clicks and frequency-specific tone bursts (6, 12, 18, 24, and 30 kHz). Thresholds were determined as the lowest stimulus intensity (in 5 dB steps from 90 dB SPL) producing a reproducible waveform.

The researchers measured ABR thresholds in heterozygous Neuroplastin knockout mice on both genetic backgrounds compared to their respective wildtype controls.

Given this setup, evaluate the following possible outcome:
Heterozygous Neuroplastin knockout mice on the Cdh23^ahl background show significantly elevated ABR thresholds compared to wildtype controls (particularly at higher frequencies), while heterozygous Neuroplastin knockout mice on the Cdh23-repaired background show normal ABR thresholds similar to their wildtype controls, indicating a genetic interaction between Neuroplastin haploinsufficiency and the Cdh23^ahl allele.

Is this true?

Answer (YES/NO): YES